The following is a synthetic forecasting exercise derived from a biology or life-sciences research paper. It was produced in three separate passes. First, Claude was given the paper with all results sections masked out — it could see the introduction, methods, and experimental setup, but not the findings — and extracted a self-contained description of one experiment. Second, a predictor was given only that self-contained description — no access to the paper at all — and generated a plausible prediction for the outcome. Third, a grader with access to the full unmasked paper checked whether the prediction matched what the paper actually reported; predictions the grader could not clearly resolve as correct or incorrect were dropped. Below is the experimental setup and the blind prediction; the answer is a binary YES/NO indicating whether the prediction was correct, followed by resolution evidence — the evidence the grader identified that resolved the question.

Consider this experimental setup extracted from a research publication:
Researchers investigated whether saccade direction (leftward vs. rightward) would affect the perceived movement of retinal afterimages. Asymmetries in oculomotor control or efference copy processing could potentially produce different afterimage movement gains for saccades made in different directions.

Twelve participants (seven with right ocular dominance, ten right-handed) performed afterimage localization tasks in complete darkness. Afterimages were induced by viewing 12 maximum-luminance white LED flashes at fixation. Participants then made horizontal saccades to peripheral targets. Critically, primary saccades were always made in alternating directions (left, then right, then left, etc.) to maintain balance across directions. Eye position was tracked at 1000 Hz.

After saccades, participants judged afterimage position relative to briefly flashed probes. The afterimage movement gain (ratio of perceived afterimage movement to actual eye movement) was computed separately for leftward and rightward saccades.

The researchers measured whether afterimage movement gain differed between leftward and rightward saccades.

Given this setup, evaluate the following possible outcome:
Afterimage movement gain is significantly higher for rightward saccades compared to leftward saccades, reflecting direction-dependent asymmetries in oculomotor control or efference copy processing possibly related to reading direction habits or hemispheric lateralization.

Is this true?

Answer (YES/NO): NO